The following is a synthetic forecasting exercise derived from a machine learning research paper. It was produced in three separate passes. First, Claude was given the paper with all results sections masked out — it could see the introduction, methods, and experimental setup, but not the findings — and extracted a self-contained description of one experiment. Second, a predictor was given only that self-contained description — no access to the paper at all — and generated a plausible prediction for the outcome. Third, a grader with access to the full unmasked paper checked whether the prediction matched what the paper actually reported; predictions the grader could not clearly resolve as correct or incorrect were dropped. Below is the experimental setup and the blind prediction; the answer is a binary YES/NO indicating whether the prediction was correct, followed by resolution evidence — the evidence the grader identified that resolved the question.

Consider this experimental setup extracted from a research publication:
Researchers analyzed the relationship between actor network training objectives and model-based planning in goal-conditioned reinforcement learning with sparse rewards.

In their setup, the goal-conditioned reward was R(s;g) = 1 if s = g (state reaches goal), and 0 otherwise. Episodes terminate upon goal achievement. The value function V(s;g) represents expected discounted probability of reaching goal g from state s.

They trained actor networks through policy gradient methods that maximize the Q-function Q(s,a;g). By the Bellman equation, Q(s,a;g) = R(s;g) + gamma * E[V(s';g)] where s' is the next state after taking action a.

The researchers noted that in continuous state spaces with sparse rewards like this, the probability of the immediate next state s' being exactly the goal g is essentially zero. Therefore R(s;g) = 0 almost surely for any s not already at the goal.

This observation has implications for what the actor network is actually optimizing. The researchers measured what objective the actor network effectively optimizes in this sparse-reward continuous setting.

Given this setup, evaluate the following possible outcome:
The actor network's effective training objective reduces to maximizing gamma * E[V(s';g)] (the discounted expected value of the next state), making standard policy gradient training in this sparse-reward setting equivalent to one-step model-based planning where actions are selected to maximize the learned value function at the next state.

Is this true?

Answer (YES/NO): YES